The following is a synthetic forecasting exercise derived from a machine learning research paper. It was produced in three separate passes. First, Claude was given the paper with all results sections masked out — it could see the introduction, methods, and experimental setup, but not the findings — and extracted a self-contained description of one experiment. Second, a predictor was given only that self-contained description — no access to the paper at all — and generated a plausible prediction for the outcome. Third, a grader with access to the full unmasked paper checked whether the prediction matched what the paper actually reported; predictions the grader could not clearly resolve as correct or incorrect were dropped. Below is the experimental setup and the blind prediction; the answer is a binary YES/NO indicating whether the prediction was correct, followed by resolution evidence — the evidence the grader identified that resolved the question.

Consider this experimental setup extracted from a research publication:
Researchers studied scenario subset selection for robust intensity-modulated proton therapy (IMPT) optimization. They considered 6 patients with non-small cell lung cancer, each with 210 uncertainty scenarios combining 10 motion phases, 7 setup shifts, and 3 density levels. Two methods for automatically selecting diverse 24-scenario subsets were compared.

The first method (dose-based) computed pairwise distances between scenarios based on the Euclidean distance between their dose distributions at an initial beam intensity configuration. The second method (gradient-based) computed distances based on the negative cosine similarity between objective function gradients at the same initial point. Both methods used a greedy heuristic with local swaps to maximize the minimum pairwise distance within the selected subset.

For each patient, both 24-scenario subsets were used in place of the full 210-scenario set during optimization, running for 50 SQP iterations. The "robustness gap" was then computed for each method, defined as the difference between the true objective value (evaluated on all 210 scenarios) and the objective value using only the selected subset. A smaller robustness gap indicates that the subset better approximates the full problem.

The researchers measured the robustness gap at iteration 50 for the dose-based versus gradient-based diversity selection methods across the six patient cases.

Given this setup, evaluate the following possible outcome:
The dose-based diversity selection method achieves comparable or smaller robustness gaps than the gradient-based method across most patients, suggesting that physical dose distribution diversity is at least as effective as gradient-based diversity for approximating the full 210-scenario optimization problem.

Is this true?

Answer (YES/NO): NO